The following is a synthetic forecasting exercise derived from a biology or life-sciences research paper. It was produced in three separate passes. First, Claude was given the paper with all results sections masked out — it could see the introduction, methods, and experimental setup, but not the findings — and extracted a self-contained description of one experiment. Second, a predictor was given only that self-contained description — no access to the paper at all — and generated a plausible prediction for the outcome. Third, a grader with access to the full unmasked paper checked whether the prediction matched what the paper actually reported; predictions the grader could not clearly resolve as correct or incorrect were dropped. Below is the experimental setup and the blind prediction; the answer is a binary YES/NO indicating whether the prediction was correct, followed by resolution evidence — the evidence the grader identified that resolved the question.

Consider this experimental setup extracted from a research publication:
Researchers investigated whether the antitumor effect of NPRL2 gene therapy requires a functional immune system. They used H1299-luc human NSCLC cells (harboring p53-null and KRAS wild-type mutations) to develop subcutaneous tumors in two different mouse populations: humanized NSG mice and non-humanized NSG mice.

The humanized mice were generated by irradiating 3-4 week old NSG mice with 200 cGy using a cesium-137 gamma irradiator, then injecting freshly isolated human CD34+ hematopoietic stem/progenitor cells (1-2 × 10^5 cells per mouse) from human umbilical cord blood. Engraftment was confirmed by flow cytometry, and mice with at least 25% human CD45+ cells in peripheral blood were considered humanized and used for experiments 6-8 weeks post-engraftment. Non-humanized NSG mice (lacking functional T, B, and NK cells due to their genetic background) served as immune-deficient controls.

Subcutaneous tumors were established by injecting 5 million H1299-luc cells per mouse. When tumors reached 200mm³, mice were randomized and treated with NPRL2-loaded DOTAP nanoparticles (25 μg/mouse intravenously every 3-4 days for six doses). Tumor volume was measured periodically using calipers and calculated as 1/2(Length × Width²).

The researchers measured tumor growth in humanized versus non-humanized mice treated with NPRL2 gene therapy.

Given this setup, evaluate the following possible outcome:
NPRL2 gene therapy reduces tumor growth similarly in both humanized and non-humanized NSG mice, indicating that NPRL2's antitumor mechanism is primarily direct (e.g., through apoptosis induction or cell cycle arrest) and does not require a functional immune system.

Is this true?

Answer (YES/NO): NO